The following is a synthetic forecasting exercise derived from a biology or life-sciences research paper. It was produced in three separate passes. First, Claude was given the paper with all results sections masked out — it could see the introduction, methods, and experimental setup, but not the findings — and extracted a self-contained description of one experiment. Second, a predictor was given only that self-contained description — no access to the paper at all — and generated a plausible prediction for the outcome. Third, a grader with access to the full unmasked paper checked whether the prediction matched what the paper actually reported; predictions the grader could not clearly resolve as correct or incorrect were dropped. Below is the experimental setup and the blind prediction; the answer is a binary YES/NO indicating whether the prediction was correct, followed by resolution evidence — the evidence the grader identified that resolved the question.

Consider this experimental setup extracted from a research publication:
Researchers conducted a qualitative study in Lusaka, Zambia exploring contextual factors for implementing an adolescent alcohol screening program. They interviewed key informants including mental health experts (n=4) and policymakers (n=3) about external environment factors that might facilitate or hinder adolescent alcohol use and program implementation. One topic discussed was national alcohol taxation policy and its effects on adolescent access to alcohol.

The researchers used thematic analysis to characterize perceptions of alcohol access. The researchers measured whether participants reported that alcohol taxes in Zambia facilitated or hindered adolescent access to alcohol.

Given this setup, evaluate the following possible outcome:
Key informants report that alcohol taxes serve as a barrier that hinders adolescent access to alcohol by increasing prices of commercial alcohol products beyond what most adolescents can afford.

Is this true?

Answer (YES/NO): NO